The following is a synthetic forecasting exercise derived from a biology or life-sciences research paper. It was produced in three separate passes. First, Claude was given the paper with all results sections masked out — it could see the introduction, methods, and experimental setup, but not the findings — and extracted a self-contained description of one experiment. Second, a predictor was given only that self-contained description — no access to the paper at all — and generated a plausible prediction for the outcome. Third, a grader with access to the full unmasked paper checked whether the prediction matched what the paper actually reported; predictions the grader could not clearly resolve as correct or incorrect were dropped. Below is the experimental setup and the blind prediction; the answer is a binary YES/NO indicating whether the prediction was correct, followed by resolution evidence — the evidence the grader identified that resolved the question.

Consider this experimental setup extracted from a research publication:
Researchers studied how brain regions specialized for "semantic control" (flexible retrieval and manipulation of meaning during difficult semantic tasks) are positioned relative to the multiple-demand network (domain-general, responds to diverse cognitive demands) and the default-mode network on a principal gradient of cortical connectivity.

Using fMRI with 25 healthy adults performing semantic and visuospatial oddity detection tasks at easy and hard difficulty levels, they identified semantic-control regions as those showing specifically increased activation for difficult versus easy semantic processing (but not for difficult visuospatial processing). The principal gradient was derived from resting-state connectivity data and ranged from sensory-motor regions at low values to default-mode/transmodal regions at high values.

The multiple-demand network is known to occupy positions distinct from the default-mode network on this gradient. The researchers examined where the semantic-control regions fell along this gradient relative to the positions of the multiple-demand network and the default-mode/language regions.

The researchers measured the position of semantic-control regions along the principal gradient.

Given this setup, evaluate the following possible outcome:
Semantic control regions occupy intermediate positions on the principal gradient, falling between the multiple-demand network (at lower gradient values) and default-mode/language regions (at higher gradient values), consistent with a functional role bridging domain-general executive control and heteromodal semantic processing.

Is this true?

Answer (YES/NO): YES